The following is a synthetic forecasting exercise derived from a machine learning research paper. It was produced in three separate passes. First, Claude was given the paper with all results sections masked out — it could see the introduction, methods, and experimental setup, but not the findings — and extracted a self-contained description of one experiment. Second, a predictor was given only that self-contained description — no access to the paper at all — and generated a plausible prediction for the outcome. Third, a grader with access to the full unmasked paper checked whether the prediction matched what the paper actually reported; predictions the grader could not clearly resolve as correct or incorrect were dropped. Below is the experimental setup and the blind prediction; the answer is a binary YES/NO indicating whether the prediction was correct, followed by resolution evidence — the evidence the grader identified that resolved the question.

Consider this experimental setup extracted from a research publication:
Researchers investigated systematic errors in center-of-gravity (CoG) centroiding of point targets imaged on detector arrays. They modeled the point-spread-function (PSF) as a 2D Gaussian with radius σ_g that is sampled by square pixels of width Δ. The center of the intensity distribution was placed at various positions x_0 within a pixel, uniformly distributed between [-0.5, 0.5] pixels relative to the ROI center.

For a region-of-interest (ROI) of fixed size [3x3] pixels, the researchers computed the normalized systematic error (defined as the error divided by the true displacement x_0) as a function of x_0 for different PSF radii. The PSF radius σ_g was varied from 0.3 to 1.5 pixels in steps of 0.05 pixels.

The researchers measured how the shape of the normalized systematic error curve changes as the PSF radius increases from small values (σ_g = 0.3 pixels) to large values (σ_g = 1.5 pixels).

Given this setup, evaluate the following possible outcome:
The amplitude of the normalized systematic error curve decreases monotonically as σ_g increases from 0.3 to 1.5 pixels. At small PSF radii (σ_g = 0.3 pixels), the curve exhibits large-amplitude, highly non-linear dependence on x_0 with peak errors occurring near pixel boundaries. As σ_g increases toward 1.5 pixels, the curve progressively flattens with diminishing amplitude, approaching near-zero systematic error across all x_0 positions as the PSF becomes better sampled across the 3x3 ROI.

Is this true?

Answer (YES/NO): NO